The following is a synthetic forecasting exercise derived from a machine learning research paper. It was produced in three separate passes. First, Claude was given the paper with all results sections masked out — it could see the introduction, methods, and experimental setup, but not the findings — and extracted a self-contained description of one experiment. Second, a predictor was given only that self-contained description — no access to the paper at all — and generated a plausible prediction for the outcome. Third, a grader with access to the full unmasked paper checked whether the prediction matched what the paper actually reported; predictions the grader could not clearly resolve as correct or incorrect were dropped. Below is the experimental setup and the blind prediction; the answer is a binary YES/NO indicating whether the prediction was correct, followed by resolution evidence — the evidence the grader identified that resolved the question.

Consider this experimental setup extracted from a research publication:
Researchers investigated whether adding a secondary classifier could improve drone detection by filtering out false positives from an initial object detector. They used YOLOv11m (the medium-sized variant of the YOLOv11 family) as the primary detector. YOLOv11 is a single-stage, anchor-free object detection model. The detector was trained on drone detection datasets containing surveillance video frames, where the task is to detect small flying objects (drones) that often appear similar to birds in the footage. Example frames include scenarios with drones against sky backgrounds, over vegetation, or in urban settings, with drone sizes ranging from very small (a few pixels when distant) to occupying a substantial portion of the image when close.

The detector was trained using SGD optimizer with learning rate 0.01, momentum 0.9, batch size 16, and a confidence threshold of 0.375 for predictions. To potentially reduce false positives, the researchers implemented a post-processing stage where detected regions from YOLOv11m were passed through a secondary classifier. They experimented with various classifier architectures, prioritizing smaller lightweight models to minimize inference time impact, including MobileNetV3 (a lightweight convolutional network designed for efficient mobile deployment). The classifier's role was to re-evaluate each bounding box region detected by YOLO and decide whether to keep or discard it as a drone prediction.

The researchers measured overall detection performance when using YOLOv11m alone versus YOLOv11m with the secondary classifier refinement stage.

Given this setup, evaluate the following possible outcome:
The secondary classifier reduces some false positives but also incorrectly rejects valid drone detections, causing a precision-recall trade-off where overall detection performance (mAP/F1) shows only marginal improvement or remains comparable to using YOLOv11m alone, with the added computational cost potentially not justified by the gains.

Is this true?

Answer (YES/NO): NO